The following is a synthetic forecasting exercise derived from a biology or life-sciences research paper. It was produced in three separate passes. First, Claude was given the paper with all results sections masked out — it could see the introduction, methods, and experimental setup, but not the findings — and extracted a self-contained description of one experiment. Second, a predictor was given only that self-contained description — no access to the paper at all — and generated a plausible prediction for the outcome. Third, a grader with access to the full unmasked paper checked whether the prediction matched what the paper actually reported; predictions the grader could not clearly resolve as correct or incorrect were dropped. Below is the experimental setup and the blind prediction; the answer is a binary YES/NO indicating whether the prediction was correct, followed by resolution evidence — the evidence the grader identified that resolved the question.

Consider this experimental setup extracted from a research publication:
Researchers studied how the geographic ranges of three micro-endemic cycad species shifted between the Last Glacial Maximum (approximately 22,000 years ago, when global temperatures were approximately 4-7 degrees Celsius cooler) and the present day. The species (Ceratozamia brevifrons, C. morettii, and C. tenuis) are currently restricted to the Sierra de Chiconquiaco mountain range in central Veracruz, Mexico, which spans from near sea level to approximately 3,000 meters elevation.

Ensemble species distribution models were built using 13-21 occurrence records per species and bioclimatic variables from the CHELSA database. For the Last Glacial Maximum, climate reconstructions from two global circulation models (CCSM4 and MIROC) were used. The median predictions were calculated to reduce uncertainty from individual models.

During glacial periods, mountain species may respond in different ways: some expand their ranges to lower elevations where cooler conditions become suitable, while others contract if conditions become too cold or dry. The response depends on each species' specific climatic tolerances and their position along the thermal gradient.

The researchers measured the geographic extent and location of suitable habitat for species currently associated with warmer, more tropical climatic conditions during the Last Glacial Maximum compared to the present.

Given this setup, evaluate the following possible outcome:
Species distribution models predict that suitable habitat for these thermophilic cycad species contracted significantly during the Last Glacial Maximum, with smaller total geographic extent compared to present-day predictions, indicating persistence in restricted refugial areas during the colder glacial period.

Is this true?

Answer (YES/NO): NO